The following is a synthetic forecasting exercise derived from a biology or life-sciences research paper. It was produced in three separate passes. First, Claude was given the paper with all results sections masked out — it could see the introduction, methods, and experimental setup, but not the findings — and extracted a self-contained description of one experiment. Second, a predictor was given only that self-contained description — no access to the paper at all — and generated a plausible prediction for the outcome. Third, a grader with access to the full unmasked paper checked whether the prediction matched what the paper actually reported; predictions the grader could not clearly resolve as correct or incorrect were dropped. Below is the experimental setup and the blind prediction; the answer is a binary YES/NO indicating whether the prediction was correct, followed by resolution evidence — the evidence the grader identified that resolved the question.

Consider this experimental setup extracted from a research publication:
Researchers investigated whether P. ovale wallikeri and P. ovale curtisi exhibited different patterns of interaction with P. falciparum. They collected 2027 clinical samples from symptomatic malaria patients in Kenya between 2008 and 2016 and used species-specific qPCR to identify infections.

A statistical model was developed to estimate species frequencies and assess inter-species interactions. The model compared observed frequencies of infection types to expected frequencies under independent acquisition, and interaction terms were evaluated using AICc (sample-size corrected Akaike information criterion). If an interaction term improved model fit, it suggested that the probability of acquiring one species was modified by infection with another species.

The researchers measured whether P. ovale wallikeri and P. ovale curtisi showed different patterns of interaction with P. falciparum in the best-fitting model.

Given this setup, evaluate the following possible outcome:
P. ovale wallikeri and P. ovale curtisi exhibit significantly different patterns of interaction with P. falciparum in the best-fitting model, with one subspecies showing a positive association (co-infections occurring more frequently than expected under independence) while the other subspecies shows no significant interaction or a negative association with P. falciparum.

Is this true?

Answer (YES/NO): NO